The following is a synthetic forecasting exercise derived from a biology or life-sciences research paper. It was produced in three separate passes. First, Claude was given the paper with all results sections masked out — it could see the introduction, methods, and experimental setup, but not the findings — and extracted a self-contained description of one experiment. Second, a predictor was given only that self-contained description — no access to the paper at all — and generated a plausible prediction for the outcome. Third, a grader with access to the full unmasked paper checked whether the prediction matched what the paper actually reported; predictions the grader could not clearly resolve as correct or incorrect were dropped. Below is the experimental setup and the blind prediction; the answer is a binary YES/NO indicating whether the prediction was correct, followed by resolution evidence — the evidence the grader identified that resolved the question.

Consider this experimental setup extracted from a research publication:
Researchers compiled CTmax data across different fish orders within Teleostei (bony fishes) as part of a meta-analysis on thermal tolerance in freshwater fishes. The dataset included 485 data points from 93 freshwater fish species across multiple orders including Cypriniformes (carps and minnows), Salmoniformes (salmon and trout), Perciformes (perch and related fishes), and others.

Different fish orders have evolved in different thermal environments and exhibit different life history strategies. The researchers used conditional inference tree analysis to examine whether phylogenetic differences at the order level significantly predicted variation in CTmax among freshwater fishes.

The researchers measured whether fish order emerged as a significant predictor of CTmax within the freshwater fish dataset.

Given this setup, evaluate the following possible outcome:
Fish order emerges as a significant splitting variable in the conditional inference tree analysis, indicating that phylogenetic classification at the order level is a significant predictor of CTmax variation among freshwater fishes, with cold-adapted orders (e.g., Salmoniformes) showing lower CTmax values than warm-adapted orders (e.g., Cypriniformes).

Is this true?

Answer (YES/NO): YES